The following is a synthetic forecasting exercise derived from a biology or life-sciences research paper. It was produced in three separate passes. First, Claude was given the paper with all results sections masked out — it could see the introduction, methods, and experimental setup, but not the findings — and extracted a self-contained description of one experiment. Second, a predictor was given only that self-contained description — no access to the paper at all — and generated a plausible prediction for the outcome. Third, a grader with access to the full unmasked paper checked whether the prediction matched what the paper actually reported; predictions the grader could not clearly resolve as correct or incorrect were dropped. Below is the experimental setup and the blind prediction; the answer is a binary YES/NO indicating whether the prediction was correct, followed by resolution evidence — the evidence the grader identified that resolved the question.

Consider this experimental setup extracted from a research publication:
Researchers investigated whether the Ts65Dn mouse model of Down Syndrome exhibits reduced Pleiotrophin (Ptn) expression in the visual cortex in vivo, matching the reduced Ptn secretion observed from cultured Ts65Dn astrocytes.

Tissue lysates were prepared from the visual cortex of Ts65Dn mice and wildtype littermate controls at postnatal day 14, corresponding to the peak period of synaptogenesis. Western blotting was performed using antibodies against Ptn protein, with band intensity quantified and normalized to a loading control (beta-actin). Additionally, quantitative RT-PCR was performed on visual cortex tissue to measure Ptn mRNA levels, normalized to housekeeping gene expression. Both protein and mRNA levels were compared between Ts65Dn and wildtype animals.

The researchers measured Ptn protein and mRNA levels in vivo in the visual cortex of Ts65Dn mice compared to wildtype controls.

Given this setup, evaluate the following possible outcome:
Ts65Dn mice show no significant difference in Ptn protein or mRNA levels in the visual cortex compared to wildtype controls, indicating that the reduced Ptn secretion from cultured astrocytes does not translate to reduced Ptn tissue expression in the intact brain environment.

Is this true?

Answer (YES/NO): NO